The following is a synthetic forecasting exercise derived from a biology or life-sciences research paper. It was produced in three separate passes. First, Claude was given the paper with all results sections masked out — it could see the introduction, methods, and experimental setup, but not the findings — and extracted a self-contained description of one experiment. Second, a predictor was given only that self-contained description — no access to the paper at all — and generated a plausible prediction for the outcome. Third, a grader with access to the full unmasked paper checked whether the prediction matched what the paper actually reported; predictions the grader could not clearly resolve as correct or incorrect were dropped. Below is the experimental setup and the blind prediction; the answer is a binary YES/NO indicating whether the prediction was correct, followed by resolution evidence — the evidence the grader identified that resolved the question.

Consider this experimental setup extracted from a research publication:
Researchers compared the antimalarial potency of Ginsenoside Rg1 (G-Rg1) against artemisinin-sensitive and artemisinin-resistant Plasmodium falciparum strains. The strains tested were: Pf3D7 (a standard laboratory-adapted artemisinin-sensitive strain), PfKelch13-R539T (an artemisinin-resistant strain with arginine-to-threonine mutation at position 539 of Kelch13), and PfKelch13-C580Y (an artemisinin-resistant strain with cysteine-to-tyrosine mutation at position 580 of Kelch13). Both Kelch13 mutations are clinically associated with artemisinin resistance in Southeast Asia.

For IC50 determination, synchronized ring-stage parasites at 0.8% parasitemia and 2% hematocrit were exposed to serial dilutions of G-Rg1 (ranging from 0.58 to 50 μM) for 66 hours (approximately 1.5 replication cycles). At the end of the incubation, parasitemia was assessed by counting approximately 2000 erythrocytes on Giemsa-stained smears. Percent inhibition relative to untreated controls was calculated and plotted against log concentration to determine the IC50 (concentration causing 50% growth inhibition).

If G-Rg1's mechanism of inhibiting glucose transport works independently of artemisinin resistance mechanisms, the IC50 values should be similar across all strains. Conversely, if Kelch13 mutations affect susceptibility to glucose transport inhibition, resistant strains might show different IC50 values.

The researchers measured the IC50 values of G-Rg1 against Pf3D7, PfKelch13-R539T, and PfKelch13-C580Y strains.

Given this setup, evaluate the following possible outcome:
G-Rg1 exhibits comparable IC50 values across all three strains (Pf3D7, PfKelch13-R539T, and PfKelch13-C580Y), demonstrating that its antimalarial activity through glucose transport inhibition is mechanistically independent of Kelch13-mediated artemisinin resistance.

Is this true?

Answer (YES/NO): NO